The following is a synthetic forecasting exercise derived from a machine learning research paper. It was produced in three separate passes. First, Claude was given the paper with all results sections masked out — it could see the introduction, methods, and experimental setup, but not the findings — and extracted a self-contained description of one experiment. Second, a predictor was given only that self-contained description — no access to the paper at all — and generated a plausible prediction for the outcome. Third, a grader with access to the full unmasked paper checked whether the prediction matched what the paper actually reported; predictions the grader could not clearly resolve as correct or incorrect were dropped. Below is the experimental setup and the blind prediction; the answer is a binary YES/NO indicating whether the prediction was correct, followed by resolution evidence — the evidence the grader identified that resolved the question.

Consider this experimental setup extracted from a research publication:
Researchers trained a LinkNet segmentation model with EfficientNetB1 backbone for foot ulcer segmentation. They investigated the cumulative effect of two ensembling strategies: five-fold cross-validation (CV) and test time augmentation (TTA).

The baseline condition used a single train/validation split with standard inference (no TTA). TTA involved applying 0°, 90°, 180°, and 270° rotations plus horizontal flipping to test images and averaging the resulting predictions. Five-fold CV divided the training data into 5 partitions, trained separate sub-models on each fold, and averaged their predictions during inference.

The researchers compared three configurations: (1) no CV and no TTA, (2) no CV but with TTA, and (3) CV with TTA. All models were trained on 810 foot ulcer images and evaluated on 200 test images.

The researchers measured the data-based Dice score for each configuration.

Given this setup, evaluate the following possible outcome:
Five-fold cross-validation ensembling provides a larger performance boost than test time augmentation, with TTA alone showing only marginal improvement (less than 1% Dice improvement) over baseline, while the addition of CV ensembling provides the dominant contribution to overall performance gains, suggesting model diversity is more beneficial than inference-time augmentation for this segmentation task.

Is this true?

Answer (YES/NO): NO